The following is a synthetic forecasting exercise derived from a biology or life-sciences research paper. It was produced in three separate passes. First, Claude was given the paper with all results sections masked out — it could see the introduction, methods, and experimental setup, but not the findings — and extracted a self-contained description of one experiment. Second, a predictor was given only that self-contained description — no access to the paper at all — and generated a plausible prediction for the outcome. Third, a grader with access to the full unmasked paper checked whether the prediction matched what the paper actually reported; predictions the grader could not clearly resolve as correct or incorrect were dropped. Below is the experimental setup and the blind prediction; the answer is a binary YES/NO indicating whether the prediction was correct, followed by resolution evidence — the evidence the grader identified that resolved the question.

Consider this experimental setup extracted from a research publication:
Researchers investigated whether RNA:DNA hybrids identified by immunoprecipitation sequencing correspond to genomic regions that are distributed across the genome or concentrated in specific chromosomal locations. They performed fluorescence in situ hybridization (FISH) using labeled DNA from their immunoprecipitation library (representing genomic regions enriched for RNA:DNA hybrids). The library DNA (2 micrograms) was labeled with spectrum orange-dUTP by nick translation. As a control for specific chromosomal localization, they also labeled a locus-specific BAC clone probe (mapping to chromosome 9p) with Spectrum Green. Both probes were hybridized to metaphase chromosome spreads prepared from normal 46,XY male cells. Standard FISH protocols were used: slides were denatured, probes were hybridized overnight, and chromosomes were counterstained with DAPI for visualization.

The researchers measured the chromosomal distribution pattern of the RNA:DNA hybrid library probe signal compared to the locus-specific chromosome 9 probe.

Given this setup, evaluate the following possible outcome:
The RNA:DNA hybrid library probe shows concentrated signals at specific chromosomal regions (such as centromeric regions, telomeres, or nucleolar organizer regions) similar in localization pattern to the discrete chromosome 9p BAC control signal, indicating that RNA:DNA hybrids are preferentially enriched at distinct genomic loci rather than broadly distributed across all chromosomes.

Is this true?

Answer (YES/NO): YES